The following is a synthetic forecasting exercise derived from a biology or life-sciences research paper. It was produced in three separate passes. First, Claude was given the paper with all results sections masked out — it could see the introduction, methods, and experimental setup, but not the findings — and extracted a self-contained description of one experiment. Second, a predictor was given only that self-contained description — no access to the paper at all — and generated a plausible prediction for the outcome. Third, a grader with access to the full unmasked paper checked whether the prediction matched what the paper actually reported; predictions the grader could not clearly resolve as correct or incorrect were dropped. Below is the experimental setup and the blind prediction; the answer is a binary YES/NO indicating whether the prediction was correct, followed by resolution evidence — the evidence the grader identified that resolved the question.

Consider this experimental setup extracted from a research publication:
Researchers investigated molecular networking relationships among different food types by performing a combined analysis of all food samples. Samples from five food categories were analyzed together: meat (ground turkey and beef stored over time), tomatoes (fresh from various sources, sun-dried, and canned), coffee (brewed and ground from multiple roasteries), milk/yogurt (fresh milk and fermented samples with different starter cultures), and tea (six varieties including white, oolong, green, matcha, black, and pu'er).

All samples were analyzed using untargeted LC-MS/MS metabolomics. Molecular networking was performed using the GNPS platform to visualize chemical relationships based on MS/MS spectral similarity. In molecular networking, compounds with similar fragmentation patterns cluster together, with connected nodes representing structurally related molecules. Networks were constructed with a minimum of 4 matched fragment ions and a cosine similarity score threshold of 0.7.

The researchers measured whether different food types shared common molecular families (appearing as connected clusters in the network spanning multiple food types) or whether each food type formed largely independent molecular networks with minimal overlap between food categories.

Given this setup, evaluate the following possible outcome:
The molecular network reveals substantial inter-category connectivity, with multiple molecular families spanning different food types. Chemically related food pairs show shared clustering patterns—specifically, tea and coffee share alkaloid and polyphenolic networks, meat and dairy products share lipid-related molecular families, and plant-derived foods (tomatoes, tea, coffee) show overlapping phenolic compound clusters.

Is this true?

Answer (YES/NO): NO